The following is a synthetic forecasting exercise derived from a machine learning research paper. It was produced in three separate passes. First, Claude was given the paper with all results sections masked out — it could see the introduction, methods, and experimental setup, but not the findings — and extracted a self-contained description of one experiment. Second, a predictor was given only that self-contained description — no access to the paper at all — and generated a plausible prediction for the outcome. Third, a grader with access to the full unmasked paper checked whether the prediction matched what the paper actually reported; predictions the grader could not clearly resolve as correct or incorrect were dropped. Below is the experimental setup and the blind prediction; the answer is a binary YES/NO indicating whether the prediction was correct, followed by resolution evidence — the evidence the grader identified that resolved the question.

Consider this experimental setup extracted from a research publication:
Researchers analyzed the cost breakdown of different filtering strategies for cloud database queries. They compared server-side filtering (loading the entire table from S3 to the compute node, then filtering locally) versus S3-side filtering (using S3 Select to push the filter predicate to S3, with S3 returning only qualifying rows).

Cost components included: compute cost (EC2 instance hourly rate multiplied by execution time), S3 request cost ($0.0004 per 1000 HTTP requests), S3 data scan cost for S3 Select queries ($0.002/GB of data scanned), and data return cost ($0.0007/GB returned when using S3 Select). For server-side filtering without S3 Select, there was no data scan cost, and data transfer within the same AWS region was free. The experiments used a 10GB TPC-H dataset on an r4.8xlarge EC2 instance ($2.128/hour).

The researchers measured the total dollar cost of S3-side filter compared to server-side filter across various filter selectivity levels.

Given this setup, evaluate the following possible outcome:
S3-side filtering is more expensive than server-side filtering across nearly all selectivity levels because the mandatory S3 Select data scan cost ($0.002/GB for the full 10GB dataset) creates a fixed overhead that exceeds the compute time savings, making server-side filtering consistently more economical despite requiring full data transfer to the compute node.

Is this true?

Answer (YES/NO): YES